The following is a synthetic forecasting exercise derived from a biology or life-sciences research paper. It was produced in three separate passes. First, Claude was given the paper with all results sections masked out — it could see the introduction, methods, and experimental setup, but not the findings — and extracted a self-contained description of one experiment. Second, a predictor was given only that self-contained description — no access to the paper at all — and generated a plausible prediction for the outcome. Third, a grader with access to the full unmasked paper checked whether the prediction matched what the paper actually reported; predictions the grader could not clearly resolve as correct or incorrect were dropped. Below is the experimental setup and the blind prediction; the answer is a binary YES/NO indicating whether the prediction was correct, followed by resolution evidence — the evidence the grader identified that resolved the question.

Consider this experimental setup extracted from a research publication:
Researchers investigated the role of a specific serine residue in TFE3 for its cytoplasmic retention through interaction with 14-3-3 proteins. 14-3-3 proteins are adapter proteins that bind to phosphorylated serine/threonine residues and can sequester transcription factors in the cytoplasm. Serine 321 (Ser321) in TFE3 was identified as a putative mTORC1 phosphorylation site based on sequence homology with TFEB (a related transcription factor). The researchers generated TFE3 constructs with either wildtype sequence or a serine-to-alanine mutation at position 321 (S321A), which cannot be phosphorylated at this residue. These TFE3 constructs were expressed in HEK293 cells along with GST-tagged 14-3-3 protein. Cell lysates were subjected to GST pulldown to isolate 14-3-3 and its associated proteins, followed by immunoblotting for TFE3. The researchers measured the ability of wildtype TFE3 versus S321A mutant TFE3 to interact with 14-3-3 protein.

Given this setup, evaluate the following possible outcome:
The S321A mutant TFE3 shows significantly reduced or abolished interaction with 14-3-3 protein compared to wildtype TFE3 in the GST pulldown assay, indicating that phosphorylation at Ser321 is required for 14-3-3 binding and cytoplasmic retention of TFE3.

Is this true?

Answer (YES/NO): YES